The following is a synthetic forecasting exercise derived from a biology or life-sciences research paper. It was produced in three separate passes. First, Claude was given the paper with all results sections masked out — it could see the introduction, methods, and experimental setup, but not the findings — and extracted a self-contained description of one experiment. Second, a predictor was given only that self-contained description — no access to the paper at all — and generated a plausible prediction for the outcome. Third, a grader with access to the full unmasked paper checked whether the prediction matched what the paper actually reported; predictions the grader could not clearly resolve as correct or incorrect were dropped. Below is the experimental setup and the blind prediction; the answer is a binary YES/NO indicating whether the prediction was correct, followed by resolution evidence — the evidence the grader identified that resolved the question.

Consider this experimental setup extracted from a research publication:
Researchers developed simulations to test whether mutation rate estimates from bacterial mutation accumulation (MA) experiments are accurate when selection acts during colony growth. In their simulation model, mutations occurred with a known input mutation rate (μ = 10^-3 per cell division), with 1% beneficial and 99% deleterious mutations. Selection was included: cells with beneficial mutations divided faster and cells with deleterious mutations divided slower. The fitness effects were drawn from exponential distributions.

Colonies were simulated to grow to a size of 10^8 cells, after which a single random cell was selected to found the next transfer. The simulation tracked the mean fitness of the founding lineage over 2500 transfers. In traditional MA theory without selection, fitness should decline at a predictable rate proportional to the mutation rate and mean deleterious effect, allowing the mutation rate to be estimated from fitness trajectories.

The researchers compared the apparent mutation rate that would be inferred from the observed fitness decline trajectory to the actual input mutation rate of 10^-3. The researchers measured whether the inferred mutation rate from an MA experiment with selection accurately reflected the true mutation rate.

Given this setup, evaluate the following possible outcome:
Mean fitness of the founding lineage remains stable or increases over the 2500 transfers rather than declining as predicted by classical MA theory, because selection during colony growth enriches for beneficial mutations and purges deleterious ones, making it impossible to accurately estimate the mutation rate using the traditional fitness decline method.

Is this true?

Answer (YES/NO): NO